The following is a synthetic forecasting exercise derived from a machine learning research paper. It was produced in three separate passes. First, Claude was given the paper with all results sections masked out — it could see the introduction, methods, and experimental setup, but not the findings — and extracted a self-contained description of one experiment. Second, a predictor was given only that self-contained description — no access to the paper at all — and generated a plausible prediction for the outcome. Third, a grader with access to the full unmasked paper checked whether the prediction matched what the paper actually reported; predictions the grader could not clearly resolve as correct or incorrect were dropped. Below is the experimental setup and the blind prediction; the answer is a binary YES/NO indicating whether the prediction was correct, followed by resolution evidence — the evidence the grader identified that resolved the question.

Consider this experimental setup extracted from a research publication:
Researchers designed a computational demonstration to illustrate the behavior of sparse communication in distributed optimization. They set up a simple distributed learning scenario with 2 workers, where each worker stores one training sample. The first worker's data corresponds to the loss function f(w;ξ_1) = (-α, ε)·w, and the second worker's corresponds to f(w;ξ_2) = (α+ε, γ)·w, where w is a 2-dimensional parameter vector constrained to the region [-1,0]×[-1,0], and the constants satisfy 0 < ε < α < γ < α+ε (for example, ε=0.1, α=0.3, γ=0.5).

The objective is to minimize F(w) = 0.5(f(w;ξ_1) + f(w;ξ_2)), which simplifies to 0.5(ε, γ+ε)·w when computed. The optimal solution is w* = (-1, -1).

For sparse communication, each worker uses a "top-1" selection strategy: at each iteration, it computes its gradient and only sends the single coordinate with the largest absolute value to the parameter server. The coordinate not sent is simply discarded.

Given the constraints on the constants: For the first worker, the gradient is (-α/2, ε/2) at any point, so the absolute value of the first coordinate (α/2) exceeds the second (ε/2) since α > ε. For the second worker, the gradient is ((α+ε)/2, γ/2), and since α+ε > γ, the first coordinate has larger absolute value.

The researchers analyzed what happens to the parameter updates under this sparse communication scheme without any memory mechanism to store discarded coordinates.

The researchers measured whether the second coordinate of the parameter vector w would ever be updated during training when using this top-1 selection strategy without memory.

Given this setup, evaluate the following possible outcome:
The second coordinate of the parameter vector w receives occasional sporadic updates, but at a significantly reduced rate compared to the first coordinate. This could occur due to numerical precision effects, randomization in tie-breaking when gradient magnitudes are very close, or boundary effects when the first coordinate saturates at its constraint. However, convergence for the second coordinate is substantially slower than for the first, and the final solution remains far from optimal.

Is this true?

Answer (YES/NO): NO